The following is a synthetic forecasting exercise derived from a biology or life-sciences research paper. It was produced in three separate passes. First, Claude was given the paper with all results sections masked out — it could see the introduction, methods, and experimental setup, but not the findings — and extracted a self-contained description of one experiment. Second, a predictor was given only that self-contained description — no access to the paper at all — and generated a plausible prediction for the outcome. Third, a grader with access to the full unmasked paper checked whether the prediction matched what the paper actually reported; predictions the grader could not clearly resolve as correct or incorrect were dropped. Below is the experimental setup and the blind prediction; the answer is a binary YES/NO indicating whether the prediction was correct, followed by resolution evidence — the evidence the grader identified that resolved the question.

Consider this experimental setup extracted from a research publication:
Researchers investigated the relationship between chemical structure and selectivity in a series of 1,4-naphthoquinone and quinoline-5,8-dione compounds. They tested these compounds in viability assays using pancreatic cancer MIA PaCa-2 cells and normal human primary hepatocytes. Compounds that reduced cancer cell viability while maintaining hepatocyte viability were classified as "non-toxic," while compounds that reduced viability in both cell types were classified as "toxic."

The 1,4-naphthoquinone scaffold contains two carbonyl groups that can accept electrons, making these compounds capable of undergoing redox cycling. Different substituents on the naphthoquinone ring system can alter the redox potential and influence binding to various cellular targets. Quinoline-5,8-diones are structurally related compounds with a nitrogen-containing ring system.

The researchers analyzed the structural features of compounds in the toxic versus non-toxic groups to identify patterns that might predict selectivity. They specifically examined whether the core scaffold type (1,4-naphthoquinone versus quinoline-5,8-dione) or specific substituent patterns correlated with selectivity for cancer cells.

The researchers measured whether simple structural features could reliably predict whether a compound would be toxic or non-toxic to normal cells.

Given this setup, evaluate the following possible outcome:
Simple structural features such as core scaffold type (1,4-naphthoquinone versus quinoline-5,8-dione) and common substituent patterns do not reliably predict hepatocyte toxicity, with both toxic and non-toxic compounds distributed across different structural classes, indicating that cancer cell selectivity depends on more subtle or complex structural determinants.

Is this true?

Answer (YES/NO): YES